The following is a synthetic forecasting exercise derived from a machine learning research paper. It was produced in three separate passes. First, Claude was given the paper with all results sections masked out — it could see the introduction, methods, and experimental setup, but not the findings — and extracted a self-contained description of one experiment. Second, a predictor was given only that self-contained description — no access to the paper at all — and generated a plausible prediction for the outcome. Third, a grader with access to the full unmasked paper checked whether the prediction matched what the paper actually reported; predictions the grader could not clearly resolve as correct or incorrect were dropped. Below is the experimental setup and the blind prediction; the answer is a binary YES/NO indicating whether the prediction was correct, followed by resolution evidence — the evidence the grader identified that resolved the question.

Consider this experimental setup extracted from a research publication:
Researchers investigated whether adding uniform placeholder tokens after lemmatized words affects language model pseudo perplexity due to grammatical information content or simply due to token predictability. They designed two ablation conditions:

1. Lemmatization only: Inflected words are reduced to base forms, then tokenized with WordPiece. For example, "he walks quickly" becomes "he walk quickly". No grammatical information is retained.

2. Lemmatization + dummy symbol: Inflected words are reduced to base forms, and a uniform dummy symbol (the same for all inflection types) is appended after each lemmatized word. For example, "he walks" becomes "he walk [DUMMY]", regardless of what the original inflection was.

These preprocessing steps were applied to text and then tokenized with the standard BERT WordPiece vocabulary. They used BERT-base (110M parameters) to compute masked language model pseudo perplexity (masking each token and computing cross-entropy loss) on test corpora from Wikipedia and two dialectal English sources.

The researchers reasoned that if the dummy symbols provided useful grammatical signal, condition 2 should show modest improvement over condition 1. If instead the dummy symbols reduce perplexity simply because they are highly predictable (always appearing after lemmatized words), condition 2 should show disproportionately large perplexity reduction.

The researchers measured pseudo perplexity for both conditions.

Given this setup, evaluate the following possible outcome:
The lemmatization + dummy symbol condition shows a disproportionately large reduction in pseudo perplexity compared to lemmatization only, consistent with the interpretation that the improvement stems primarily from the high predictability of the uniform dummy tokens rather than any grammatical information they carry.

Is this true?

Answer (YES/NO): YES